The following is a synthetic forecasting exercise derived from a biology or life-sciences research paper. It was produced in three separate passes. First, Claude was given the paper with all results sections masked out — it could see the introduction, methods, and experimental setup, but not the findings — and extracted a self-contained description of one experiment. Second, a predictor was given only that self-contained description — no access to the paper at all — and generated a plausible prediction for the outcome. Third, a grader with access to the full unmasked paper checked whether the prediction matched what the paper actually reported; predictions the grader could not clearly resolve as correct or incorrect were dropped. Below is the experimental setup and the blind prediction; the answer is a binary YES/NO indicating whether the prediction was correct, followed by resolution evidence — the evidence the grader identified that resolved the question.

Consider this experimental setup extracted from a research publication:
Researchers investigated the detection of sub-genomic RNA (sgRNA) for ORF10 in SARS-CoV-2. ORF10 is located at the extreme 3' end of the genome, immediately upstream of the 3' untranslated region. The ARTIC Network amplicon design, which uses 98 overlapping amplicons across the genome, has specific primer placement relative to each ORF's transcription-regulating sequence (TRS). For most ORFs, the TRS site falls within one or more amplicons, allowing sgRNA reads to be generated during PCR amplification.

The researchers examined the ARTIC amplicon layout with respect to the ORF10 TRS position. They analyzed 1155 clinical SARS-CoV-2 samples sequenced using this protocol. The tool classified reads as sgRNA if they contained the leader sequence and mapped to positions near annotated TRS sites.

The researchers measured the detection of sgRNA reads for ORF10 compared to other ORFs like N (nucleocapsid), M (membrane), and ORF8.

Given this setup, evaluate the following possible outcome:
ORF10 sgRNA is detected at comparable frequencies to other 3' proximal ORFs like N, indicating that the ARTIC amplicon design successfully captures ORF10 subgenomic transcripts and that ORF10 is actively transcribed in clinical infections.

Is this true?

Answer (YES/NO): NO